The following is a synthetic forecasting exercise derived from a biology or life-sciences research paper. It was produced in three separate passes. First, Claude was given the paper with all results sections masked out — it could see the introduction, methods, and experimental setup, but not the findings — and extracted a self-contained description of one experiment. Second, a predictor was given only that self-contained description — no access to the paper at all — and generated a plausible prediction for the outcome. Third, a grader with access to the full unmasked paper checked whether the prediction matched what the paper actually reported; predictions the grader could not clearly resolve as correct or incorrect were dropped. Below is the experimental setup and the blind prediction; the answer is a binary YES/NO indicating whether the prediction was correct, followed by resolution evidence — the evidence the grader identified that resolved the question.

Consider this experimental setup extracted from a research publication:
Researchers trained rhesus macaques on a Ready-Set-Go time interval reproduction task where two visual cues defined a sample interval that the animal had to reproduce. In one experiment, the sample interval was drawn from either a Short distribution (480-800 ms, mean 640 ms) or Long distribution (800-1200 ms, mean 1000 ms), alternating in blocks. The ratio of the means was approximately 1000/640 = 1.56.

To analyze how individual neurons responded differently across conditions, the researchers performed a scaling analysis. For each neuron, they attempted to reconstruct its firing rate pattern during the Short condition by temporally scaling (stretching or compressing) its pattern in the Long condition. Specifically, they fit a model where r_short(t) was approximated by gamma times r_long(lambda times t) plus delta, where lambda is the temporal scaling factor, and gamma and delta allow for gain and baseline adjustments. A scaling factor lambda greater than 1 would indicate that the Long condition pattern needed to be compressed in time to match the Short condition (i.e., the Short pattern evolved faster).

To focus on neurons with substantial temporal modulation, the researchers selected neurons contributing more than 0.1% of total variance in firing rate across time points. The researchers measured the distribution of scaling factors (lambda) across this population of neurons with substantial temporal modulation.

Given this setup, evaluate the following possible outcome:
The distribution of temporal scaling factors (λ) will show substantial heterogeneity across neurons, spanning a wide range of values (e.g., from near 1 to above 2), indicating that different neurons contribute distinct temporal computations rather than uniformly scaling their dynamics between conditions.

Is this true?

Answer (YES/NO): NO